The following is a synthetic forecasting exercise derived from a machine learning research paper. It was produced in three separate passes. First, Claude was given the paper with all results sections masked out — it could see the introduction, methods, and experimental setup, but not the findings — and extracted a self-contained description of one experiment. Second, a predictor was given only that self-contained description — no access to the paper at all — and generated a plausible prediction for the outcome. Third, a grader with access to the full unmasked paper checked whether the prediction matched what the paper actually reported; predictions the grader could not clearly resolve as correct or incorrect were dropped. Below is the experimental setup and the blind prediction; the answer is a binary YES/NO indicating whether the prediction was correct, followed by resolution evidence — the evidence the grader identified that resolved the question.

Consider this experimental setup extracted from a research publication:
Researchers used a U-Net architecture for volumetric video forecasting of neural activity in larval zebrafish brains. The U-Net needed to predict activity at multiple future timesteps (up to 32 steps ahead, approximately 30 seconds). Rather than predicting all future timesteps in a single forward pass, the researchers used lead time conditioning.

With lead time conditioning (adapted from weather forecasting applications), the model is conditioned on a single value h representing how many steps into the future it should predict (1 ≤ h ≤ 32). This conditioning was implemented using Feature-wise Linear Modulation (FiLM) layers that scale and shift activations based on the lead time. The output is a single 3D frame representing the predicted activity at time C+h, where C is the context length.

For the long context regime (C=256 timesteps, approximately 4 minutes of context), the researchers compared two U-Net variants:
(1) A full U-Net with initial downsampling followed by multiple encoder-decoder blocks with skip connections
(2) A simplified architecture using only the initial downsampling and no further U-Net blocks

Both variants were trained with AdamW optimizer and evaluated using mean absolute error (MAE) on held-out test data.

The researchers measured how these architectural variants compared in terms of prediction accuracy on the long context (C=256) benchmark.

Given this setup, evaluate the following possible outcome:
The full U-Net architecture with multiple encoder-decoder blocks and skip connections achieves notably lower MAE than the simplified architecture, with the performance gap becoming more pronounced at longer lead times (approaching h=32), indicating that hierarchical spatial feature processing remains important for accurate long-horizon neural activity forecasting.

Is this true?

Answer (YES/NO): NO